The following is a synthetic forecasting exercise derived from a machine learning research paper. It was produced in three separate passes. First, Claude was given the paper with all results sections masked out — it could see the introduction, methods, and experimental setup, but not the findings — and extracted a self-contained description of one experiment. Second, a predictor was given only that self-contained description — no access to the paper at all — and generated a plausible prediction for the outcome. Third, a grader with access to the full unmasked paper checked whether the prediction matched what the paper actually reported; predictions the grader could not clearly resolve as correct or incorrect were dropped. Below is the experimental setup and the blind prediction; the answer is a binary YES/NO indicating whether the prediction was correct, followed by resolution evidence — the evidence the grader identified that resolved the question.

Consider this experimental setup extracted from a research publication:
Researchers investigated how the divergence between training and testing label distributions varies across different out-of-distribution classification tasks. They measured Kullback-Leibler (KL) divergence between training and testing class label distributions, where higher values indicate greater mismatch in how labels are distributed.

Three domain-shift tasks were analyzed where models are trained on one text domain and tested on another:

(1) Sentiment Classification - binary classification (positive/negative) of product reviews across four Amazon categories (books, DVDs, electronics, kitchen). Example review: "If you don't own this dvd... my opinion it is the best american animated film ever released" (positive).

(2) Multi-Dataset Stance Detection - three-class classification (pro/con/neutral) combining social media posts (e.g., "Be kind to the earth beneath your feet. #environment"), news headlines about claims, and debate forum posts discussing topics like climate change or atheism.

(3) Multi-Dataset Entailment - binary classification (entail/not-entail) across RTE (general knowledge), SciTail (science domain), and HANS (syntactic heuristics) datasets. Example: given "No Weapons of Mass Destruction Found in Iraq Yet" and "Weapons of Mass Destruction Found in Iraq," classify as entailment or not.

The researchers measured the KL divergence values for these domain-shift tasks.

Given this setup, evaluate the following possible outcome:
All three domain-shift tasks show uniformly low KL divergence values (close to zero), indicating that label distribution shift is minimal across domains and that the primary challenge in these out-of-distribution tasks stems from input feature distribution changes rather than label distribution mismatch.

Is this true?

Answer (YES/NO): NO